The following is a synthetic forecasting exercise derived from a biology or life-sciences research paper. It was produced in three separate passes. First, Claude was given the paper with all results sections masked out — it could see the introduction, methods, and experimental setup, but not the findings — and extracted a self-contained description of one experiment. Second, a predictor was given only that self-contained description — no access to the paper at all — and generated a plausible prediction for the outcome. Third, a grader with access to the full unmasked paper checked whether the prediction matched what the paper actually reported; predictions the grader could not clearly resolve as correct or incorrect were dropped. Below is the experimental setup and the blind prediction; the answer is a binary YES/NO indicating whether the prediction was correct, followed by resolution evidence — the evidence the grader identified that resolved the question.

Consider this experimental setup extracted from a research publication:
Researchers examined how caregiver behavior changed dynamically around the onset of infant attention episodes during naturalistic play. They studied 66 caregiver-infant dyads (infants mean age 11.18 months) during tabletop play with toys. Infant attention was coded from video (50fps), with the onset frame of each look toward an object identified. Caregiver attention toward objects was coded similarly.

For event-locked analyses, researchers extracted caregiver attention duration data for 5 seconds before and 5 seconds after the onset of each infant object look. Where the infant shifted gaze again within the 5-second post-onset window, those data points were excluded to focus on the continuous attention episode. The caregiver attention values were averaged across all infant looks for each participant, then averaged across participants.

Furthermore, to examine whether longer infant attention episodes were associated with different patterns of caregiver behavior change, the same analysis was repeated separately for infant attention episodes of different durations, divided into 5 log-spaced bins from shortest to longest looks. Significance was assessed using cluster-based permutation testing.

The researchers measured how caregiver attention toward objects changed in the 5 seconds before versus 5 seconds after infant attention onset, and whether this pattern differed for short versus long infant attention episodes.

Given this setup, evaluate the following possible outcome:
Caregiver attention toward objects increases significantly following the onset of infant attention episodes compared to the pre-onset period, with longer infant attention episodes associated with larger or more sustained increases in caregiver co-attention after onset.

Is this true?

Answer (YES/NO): NO